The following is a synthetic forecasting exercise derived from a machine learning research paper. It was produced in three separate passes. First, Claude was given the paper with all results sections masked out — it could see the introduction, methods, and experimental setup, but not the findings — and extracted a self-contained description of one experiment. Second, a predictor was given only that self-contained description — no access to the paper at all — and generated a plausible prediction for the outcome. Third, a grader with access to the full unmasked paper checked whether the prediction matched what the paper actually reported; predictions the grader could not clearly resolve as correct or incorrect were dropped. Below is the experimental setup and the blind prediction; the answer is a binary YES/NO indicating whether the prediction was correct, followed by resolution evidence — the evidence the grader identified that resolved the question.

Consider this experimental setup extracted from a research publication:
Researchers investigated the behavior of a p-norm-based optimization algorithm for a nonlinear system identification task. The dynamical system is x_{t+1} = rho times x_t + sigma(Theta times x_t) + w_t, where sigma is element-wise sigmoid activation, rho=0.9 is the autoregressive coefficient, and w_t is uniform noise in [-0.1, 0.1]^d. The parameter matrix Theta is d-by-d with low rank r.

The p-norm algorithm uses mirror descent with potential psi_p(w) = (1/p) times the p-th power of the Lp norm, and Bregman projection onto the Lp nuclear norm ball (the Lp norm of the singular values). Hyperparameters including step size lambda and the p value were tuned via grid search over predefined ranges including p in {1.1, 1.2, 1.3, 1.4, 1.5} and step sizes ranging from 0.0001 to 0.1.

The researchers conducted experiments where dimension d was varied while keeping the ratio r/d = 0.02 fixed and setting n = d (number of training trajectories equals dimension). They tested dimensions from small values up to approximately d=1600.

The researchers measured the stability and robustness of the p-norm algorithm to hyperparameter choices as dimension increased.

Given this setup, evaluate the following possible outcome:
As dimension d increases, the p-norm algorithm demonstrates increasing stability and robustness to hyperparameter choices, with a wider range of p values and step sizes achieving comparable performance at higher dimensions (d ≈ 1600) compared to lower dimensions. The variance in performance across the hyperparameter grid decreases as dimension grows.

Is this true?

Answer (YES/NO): NO